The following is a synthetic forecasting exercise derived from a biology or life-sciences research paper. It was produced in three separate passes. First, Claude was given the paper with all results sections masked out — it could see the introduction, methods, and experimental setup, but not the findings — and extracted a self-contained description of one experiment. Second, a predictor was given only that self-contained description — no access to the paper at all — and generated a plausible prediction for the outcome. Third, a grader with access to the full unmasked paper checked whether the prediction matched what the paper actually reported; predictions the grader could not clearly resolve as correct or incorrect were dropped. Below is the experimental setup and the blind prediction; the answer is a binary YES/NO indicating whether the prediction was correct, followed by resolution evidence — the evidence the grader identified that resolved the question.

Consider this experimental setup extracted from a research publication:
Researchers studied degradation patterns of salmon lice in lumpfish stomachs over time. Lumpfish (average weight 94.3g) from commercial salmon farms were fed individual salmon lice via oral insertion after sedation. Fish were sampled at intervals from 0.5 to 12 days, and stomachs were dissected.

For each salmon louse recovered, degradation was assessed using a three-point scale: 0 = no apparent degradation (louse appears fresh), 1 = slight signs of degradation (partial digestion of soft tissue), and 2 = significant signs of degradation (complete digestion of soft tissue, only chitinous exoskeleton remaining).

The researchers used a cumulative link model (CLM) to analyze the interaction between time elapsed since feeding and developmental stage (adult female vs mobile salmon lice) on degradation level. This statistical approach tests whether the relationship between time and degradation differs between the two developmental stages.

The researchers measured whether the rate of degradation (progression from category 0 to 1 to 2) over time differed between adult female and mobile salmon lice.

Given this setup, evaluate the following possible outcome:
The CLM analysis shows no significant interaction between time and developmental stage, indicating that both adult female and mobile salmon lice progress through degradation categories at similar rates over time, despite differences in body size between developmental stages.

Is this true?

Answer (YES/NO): NO